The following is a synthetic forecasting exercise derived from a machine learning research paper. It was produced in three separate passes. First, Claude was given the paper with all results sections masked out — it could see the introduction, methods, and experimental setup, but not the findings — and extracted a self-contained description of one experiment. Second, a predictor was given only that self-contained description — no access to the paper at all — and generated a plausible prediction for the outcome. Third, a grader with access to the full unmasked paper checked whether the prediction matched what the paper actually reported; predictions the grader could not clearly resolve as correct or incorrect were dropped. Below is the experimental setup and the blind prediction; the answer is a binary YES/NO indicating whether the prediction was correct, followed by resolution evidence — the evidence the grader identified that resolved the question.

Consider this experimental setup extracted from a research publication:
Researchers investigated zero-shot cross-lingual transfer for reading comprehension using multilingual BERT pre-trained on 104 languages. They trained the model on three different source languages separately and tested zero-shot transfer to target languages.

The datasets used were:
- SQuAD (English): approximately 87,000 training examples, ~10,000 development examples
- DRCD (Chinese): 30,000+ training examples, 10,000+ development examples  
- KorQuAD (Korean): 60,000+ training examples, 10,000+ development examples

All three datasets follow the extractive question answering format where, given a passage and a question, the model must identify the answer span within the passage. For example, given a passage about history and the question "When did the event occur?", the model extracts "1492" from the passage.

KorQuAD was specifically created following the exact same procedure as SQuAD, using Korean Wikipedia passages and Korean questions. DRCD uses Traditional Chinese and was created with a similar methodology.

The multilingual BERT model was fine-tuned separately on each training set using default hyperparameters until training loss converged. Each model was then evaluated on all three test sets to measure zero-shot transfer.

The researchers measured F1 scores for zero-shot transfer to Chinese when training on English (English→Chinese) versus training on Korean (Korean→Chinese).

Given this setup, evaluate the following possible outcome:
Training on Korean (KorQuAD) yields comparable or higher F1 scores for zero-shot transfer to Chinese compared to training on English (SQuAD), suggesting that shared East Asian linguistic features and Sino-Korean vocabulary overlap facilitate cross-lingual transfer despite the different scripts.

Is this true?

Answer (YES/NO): YES